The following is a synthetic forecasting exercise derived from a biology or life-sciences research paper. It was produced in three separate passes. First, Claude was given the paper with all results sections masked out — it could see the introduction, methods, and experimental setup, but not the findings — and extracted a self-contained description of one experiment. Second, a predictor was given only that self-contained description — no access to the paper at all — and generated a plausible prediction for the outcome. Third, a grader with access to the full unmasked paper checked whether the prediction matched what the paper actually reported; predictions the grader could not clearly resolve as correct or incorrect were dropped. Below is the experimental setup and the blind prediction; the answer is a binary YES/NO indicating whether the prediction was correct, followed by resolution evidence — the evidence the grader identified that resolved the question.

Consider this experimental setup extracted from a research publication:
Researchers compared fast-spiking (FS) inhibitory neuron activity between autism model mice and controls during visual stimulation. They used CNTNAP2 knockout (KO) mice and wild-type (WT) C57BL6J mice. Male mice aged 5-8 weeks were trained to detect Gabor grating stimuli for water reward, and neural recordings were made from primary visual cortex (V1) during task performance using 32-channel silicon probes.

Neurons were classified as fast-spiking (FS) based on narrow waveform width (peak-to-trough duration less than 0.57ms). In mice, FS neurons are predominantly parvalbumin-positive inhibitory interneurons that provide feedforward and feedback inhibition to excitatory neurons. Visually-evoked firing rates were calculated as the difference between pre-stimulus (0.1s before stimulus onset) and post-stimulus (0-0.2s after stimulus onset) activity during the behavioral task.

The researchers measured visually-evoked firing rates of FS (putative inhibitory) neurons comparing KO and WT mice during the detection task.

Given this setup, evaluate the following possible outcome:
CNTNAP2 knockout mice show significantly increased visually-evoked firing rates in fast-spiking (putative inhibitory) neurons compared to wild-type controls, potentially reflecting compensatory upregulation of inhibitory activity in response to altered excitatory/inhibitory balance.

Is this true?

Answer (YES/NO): NO